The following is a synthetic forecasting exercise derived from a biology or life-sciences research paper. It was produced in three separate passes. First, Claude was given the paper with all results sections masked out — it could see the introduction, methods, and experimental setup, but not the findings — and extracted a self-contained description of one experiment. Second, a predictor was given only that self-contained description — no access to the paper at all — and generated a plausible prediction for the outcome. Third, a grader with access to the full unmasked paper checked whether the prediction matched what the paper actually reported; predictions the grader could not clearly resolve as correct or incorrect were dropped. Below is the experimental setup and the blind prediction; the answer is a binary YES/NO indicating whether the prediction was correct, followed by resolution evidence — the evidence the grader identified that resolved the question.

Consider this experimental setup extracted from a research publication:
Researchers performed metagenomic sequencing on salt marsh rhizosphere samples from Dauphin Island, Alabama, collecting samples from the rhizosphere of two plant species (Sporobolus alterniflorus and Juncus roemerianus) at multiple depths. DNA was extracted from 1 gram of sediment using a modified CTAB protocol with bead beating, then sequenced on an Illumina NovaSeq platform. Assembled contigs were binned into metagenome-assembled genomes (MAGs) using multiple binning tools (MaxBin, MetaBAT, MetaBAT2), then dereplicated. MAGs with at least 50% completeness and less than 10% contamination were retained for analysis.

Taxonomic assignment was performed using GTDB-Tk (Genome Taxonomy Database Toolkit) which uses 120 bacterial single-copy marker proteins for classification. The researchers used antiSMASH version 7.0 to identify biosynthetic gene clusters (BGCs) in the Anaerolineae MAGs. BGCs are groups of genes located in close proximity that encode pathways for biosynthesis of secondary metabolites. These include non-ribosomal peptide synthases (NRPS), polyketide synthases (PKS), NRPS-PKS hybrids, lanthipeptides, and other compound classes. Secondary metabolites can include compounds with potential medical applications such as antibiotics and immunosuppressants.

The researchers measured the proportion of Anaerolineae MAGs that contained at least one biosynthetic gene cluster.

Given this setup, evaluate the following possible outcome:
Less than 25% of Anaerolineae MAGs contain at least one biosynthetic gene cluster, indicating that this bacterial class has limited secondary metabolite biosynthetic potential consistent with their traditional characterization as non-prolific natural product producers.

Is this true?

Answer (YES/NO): NO